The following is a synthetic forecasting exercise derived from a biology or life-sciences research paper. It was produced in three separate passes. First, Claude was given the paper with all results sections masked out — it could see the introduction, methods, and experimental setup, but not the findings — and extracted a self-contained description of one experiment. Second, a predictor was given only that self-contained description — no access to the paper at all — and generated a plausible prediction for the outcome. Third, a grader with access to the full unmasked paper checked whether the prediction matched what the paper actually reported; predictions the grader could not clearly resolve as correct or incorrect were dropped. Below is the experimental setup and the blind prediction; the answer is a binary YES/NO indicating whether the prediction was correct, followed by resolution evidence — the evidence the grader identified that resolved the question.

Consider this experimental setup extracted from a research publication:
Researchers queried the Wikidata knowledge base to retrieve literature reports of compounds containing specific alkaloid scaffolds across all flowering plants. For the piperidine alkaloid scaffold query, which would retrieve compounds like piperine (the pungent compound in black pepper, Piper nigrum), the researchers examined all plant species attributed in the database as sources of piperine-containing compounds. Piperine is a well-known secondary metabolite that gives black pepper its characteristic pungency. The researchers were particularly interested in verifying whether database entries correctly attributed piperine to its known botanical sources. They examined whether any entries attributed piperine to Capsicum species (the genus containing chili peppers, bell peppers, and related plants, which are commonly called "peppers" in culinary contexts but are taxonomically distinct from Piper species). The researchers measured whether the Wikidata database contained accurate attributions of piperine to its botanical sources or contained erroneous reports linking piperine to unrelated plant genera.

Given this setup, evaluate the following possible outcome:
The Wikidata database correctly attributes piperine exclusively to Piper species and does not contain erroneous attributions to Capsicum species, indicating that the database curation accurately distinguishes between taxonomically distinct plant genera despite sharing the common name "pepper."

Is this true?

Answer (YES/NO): NO